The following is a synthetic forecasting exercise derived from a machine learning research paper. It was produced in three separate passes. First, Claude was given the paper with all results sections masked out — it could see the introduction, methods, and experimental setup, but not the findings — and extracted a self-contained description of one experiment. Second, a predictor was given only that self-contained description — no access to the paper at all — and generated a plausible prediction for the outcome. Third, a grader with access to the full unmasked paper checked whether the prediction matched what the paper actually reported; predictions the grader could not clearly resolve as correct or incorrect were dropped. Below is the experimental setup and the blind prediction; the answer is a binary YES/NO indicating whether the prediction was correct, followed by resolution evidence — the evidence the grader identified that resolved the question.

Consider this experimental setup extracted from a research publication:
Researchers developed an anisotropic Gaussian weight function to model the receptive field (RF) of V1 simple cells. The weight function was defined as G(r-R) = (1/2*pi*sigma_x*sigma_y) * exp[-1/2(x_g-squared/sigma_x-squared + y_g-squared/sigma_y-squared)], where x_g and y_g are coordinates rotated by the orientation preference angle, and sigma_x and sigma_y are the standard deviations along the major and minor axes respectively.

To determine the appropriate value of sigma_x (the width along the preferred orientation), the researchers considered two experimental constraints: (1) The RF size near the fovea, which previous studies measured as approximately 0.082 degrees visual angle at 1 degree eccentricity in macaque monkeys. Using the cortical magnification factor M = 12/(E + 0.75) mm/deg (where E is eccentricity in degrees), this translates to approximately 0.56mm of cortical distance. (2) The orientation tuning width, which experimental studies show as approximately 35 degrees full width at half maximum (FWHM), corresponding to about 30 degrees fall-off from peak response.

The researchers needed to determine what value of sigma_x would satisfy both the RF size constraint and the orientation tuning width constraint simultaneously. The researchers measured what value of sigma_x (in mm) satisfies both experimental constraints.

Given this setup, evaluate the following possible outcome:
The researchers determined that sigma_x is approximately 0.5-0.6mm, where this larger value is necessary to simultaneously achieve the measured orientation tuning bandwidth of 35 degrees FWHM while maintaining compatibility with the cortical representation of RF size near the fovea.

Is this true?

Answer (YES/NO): NO